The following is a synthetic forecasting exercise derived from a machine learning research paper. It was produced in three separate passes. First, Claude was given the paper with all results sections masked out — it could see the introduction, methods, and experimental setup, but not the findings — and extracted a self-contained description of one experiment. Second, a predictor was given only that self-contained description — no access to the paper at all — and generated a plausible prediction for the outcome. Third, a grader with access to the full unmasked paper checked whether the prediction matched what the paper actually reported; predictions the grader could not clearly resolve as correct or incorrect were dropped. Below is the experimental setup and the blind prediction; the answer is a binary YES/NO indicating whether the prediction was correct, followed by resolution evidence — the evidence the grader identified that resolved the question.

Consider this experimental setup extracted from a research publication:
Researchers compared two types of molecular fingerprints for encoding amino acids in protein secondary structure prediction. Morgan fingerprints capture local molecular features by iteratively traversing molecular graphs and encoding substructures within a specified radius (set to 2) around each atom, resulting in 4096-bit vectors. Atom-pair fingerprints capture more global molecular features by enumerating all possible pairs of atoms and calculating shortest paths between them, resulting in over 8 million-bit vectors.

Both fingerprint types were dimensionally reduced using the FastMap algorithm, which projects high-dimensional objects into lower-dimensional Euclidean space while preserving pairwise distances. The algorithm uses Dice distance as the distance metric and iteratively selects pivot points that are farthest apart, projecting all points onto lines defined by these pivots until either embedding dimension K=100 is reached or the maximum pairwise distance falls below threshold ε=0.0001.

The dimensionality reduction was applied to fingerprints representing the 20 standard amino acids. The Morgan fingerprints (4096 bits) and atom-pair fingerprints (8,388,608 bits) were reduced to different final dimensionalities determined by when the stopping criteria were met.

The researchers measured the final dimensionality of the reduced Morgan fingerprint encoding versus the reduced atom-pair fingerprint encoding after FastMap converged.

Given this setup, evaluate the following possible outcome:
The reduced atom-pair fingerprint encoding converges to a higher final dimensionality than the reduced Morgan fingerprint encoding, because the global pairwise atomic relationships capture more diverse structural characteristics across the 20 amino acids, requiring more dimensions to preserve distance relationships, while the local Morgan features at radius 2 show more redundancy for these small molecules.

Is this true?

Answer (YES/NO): NO